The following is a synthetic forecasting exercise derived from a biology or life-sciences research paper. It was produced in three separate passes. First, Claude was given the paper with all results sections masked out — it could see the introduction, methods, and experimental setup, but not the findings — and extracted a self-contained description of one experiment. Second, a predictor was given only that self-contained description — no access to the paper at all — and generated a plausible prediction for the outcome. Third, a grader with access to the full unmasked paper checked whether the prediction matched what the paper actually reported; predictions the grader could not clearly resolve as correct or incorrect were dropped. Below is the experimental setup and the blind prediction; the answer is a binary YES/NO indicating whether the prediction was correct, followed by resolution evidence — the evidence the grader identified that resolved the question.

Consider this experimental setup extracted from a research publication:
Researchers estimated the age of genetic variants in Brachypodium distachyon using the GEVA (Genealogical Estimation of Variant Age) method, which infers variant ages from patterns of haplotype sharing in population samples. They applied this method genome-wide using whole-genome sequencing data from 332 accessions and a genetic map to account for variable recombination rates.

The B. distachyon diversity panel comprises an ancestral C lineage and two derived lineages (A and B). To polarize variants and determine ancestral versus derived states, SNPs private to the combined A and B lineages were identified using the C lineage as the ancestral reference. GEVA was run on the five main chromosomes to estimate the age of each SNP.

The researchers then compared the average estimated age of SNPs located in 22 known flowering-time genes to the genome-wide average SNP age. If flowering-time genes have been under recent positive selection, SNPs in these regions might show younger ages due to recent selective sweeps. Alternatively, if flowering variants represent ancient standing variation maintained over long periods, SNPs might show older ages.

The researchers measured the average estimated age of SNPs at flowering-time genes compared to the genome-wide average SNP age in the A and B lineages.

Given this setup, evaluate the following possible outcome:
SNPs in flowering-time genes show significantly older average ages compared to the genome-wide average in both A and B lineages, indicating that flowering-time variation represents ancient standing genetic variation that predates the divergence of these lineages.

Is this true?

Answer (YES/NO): NO